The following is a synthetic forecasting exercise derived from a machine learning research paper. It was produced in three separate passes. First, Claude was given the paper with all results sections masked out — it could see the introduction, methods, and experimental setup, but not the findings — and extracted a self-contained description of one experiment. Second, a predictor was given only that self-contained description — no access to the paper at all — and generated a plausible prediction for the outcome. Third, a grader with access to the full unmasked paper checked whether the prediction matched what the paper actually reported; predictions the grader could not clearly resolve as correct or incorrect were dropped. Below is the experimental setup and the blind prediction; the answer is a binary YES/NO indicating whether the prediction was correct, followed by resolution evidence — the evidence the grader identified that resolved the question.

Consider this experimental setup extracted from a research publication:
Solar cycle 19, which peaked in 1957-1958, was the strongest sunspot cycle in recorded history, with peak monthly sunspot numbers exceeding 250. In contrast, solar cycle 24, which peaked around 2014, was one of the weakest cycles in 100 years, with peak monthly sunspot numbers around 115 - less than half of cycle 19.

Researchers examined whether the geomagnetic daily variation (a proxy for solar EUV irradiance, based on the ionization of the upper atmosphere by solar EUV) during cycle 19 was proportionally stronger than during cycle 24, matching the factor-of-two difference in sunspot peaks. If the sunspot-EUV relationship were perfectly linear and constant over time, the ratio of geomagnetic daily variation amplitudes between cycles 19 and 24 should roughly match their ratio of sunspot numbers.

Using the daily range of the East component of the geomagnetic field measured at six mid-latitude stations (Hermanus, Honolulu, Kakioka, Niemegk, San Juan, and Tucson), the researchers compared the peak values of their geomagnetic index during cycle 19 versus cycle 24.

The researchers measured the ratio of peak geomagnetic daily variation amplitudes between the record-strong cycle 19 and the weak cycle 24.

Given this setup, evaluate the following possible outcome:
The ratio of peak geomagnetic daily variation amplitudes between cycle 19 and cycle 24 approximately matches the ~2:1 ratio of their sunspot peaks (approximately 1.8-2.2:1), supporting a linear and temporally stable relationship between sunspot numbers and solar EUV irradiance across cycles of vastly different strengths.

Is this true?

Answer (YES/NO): NO